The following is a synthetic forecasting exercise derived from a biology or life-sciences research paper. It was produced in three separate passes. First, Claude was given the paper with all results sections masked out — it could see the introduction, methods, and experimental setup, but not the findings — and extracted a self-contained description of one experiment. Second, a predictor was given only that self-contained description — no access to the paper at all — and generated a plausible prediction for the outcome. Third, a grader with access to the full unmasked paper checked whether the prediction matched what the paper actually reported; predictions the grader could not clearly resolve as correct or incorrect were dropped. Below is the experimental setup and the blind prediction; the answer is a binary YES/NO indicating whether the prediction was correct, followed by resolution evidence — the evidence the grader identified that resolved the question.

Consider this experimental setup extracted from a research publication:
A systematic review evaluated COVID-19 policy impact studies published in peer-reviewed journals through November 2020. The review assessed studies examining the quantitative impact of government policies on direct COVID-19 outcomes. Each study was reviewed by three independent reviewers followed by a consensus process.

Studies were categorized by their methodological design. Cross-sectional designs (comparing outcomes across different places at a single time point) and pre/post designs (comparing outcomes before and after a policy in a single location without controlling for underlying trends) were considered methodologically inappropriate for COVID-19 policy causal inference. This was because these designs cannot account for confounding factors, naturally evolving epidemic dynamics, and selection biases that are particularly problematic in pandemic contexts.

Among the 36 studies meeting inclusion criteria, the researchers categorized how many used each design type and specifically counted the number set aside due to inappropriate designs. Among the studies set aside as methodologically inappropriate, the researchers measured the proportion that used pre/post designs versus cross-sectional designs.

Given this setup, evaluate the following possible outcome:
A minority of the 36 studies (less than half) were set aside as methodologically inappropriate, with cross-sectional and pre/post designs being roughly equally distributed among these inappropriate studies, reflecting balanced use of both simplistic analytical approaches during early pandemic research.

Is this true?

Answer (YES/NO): NO